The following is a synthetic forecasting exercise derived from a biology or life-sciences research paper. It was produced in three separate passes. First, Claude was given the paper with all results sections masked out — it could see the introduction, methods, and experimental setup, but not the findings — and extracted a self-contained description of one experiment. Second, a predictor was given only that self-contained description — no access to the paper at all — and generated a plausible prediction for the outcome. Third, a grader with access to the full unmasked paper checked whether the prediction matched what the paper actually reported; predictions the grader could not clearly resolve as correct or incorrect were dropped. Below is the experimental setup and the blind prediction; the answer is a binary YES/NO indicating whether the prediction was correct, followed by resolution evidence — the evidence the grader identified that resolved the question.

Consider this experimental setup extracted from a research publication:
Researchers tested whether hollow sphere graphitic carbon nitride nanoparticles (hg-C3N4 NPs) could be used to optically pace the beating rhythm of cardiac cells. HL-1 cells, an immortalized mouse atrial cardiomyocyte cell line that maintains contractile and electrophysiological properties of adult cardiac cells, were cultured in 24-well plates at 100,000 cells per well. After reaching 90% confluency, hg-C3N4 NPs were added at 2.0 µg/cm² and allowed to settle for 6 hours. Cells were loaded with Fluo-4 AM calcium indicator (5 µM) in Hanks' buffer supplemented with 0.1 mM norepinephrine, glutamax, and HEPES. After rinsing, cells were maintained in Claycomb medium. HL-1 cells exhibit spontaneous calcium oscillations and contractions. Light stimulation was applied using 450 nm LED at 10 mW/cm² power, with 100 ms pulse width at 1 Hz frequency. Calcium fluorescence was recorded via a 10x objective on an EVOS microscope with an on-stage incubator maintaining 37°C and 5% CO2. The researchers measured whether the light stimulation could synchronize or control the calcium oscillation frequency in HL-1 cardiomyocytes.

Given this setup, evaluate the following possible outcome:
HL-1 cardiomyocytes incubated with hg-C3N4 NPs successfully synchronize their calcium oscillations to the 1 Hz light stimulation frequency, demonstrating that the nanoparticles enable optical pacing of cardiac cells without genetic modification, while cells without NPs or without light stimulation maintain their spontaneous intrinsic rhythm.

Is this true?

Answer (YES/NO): NO